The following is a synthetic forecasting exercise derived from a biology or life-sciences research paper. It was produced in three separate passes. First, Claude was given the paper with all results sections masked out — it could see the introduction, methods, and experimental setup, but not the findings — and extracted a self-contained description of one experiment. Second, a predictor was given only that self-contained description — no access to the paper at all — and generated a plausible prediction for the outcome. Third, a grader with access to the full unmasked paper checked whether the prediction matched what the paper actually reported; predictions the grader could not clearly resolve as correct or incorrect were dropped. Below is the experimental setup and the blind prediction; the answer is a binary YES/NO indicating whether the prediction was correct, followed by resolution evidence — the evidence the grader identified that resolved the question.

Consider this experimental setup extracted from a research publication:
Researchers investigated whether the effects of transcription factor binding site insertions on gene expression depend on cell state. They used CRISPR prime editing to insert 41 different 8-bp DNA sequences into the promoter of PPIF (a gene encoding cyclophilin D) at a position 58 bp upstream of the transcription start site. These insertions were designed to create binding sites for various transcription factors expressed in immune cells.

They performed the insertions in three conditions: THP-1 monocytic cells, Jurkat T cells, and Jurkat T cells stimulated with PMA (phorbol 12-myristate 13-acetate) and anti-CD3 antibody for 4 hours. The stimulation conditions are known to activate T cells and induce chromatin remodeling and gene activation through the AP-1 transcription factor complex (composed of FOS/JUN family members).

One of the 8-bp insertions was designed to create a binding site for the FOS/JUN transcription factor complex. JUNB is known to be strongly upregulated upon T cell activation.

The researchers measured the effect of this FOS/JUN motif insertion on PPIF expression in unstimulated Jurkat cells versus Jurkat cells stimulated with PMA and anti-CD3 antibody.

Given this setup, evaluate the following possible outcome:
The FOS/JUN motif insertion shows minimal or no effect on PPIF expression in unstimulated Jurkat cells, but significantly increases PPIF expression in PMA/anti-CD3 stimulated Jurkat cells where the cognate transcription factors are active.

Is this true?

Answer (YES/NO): NO